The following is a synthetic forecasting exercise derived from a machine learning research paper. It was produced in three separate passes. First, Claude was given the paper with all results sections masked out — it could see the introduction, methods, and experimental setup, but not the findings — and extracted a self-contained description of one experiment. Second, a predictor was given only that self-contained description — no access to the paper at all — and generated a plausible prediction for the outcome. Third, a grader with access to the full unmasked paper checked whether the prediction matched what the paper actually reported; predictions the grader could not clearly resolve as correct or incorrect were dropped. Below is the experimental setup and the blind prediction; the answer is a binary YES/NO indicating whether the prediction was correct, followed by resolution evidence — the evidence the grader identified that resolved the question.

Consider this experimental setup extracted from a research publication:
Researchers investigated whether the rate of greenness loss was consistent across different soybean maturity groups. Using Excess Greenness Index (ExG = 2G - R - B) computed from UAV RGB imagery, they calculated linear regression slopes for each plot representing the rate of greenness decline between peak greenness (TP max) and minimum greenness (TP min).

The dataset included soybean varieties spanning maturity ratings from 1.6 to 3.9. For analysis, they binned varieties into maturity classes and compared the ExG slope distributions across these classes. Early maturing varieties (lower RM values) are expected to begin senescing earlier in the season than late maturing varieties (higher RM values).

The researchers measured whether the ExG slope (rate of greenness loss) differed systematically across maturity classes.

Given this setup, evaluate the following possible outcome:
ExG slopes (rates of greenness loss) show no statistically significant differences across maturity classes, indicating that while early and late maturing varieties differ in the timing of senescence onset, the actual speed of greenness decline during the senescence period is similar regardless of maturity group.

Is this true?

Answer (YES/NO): NO